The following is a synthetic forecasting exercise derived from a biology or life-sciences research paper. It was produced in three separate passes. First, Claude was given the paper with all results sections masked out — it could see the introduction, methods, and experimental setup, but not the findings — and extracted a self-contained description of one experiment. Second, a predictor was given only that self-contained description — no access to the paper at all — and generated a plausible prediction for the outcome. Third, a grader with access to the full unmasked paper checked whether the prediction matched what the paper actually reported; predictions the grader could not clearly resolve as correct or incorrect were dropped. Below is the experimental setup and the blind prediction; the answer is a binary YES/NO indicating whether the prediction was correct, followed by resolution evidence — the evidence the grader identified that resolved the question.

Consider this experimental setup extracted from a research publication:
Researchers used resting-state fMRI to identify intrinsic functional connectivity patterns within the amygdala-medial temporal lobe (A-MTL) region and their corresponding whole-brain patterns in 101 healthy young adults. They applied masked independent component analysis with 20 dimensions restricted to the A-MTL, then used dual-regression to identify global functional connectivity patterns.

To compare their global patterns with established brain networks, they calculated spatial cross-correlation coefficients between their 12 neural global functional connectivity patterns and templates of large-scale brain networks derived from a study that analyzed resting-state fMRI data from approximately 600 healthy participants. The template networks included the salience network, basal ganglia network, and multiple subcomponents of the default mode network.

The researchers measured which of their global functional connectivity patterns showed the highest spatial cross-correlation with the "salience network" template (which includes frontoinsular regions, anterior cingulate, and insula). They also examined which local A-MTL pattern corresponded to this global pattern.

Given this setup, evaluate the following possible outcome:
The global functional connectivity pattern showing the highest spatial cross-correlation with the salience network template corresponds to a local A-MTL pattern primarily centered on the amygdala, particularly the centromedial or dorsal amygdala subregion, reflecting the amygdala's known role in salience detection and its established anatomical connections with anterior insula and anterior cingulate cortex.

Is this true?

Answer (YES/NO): YES